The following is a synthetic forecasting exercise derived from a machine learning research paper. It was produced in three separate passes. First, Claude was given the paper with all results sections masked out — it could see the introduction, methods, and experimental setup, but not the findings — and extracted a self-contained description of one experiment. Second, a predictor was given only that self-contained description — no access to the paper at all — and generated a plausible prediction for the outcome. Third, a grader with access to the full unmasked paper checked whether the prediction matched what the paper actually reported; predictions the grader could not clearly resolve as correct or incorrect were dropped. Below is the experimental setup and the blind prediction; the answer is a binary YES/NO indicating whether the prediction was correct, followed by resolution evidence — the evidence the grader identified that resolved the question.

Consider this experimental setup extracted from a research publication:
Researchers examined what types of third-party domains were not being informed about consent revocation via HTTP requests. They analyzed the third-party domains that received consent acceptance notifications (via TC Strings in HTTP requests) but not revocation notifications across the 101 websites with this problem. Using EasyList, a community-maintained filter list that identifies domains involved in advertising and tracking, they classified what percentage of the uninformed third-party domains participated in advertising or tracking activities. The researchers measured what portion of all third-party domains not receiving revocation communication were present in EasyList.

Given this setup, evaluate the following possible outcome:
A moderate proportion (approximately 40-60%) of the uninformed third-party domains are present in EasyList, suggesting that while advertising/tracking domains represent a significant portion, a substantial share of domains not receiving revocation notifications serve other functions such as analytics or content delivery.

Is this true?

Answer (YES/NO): NO